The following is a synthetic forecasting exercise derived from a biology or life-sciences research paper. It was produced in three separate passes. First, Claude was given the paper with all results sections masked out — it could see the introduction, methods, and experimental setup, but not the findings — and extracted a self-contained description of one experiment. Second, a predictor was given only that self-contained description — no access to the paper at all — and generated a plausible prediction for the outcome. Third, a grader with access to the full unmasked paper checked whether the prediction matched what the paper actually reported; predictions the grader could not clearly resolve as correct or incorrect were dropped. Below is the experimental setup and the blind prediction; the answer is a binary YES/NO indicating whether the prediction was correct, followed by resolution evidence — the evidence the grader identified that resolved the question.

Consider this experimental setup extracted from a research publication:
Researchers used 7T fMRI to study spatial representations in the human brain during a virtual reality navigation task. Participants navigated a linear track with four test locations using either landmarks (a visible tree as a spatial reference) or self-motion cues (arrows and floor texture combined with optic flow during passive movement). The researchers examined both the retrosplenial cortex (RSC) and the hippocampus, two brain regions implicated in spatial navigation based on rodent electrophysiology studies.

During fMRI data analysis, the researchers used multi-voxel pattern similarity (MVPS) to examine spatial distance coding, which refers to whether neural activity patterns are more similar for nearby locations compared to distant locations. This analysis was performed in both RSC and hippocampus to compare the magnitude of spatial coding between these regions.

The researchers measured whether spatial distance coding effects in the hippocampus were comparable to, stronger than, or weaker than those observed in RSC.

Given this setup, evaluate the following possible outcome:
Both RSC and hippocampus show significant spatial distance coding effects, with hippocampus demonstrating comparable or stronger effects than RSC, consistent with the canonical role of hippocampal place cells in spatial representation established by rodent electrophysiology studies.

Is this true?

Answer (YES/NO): NO